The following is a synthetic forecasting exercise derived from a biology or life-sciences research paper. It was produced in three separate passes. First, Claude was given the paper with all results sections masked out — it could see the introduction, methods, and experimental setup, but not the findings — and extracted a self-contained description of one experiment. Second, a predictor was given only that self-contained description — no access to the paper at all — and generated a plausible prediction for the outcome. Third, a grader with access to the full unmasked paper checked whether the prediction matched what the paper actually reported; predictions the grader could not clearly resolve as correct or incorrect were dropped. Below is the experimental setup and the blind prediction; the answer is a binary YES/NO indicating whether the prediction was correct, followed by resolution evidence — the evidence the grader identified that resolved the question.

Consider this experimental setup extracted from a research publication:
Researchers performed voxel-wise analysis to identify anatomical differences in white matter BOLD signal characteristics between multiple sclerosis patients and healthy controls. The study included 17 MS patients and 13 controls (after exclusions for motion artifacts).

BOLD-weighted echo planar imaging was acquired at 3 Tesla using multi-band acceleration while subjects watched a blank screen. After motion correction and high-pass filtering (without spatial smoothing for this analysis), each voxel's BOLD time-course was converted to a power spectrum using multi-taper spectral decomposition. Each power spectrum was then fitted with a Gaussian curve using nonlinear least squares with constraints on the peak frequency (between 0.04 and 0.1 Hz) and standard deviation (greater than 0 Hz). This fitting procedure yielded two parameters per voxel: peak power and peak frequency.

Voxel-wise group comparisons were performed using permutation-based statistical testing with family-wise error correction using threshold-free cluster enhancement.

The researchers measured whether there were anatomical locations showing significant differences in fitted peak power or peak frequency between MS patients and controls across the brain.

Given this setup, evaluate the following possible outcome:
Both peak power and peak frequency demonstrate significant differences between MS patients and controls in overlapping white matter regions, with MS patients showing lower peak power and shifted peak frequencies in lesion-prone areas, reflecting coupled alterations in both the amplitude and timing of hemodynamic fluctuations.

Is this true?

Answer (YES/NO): NO